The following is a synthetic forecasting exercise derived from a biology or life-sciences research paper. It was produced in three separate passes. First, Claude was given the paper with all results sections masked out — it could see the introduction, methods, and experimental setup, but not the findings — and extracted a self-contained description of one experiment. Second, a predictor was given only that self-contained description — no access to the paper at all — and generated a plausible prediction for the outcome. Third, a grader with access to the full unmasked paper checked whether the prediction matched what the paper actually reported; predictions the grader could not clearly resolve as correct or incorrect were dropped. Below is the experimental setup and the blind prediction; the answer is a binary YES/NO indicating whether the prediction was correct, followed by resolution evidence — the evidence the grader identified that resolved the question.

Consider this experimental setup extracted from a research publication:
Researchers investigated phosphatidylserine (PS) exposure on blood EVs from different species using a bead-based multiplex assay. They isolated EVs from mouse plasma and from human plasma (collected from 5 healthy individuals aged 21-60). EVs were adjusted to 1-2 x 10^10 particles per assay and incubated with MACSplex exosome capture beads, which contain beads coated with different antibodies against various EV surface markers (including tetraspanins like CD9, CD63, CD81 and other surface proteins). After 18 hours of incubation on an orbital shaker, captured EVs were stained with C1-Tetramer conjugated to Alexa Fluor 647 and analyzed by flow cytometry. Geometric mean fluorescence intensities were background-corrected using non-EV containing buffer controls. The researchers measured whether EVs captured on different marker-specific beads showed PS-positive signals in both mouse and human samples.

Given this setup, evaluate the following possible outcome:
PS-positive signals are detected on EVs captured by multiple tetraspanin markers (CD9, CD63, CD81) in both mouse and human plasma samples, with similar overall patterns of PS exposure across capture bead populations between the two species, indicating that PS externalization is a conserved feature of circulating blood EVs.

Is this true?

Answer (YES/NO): YES